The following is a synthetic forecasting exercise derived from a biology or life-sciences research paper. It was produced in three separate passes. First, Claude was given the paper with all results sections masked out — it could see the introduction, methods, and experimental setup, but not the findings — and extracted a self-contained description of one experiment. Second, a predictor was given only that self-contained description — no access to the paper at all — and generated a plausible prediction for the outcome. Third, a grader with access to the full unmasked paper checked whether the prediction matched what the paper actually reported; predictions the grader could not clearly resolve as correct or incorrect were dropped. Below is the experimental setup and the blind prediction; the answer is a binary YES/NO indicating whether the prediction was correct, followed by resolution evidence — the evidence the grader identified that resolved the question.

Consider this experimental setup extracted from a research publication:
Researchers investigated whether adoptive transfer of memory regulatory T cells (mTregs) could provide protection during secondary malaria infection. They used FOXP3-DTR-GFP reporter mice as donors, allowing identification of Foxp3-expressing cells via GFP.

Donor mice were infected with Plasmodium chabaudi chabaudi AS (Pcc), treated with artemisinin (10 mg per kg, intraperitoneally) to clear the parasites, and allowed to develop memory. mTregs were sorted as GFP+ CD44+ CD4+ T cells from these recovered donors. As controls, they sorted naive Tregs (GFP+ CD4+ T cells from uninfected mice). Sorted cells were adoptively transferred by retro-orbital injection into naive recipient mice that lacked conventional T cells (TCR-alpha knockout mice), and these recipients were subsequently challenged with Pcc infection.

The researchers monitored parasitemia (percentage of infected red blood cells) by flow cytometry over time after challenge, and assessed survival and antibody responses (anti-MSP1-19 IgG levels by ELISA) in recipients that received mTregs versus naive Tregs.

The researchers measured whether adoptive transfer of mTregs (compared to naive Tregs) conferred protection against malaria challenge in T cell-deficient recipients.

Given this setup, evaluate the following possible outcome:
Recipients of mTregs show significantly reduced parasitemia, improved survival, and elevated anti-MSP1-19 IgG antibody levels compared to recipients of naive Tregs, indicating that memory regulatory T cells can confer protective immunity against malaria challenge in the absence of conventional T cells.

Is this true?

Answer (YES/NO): YES